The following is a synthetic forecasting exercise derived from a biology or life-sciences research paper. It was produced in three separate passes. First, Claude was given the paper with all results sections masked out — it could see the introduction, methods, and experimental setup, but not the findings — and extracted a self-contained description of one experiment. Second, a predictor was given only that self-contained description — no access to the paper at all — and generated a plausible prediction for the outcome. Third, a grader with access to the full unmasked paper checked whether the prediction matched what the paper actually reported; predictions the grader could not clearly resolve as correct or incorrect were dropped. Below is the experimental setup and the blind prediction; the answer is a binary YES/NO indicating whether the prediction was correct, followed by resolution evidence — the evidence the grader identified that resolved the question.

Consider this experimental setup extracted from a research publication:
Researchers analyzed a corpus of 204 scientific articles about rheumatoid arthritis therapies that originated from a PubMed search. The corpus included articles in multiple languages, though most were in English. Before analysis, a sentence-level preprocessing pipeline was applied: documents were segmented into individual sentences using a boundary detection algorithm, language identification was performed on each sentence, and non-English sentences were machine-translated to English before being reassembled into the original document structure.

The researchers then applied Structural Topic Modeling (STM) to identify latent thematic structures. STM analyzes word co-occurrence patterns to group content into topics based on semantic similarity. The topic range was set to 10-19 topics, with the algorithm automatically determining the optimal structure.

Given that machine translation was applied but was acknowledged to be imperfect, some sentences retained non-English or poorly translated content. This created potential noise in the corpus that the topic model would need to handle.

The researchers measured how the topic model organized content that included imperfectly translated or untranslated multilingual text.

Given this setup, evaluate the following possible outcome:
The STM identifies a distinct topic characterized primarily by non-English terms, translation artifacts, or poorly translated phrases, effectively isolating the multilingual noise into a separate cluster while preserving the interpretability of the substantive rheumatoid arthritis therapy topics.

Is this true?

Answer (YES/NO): YES